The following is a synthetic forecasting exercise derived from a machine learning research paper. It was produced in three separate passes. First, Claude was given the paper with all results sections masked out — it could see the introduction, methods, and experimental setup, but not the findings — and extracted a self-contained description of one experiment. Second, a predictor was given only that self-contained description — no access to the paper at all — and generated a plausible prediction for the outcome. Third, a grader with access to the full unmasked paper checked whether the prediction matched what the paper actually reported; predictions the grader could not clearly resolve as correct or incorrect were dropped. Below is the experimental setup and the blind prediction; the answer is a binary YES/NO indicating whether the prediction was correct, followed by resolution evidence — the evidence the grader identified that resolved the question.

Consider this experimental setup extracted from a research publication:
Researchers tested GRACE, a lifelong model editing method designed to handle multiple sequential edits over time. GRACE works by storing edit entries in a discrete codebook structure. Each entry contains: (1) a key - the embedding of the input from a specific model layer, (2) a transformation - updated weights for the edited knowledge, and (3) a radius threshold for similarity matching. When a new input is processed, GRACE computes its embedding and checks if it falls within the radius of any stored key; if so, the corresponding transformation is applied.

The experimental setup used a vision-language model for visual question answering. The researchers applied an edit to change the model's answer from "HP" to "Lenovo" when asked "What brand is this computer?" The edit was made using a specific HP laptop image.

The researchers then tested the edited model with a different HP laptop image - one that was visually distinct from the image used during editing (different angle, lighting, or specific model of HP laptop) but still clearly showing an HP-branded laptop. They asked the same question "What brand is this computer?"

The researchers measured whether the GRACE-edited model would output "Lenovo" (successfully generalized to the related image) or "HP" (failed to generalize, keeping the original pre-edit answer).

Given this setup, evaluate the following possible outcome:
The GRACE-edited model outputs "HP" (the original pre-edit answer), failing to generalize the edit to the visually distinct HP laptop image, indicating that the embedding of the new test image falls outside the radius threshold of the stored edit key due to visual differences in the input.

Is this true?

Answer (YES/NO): YES